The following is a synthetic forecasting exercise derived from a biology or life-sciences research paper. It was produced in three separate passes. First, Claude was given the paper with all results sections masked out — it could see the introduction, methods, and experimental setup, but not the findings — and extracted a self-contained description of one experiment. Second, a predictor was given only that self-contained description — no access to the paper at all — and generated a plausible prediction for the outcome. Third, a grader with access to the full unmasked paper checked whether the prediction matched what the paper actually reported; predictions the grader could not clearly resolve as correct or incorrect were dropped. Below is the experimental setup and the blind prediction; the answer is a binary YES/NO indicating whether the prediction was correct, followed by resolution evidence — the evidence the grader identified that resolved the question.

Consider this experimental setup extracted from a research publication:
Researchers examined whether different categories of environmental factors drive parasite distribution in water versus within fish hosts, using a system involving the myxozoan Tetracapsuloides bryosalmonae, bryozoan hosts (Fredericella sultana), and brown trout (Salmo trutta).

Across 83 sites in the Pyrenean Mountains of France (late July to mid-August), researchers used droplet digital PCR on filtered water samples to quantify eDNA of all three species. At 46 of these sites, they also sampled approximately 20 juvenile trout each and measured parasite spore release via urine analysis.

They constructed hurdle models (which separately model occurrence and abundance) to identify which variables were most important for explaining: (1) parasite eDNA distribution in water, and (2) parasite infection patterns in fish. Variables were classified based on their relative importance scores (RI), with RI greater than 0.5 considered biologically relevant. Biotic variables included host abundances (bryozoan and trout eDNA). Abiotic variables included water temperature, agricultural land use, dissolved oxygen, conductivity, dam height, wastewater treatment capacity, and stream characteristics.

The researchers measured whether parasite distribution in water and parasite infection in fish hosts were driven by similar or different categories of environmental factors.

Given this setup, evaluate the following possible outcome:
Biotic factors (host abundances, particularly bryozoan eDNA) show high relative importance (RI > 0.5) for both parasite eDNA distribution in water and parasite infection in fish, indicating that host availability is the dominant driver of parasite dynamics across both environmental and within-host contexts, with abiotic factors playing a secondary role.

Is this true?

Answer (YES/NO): NO